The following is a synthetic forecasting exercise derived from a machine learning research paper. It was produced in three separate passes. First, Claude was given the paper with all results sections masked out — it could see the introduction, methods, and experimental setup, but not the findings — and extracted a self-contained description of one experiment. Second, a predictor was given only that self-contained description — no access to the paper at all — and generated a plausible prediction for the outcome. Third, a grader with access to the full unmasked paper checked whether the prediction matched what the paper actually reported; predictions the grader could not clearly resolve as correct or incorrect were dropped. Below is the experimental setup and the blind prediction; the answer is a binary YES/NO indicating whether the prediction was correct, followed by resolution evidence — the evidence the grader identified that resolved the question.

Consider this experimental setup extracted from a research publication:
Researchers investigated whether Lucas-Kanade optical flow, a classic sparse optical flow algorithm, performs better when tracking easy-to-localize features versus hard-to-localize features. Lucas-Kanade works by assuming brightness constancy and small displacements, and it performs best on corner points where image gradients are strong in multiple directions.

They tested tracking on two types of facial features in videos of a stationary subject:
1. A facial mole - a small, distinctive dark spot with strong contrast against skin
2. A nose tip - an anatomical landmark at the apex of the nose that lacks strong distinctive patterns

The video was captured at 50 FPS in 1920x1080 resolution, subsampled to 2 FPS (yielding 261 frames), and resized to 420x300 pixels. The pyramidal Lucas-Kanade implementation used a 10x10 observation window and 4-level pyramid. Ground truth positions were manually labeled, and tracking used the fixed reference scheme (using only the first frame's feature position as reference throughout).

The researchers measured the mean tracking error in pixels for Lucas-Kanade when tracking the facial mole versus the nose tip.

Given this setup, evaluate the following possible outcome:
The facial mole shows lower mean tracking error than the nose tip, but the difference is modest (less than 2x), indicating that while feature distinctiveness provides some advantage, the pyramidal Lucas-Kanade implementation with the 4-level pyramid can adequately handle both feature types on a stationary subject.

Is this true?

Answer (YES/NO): NO